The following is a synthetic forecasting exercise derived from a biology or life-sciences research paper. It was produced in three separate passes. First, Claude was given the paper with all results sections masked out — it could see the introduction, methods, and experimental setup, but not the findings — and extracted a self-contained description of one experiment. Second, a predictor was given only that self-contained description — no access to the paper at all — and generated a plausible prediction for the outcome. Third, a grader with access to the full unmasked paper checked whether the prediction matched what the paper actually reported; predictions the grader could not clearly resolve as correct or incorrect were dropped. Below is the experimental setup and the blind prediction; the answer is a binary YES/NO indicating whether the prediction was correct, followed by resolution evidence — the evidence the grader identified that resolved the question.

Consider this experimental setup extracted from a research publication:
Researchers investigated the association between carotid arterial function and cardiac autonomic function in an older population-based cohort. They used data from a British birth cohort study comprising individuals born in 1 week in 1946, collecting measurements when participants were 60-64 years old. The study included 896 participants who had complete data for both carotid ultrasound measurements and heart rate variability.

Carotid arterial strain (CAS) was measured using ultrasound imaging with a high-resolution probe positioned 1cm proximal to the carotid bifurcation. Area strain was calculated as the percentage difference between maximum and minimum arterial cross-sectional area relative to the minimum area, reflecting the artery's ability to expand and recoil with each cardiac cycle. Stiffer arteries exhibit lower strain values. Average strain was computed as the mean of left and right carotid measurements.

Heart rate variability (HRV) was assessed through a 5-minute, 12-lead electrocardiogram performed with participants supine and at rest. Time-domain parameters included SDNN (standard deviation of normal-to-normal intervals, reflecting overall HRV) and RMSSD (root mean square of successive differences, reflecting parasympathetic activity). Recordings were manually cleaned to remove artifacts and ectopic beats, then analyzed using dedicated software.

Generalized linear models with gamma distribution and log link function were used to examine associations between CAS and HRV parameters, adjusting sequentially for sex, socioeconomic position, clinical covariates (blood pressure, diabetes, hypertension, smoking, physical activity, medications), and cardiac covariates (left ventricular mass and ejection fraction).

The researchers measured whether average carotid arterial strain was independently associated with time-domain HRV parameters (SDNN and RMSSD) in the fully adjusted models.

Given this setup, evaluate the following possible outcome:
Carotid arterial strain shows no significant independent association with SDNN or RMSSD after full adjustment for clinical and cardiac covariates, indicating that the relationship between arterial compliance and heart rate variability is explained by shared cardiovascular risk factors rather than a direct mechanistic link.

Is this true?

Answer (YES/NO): NO